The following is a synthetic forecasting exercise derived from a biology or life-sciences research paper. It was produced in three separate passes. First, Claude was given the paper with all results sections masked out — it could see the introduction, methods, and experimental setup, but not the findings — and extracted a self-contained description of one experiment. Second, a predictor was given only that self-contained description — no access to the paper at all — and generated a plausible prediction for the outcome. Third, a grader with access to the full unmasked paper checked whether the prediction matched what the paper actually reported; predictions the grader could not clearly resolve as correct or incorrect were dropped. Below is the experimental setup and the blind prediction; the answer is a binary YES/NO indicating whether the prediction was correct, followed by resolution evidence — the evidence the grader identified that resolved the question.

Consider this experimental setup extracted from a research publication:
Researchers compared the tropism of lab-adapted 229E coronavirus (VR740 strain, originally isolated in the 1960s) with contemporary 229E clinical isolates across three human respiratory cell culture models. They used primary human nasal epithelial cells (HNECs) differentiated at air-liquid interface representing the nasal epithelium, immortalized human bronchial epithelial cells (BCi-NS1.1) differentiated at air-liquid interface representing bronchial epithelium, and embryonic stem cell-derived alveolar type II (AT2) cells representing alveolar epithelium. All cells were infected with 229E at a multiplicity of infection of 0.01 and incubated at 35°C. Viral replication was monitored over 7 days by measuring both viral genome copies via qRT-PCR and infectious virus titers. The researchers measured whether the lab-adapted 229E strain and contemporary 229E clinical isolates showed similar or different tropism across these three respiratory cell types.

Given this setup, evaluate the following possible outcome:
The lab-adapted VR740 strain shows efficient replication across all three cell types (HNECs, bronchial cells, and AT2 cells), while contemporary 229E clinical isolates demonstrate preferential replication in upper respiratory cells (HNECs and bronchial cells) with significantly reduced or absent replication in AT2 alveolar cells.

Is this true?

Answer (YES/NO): NO